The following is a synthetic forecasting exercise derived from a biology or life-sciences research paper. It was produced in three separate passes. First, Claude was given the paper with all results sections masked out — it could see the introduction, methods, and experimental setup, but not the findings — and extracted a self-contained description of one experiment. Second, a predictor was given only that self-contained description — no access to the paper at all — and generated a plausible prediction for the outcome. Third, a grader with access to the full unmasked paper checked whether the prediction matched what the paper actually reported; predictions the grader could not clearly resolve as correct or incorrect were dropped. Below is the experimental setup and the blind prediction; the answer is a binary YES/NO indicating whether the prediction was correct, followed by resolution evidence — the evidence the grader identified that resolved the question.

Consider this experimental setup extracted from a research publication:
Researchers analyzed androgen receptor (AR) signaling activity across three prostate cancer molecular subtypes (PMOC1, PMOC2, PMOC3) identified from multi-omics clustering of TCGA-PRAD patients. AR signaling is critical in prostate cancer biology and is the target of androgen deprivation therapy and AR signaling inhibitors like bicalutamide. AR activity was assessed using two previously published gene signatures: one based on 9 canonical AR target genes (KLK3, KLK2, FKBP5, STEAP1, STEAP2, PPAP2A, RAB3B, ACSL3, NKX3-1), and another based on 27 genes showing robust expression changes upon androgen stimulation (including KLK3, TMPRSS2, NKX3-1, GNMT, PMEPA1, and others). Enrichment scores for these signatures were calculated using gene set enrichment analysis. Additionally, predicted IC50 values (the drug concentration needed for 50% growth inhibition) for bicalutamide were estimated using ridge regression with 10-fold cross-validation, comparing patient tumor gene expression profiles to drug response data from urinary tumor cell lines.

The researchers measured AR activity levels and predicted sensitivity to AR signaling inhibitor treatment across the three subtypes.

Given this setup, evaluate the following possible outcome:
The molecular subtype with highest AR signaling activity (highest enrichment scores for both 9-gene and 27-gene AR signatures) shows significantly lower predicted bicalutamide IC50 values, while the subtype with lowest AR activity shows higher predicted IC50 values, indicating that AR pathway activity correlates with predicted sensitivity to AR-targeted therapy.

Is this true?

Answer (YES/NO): NO